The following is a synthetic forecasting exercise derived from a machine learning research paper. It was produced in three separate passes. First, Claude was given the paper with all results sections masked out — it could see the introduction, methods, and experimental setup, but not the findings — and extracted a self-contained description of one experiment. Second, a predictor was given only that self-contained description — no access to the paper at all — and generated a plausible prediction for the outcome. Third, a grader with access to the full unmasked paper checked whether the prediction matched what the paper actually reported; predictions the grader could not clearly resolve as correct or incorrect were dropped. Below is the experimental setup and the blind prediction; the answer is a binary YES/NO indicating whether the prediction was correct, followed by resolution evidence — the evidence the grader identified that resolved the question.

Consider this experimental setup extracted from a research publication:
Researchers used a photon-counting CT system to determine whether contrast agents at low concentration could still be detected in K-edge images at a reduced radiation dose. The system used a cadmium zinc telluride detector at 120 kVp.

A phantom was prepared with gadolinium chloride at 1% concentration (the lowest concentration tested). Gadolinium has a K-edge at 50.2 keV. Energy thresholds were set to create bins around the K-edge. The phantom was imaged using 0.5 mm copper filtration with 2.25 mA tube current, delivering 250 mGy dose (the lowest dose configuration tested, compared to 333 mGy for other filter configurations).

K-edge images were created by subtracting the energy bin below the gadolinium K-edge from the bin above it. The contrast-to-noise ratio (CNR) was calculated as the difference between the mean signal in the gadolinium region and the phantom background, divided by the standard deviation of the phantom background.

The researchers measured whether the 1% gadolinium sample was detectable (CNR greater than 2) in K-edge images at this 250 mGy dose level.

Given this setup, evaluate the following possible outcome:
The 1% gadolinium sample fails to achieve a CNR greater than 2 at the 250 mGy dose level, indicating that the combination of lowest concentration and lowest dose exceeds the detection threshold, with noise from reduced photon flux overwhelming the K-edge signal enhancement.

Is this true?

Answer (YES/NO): NO